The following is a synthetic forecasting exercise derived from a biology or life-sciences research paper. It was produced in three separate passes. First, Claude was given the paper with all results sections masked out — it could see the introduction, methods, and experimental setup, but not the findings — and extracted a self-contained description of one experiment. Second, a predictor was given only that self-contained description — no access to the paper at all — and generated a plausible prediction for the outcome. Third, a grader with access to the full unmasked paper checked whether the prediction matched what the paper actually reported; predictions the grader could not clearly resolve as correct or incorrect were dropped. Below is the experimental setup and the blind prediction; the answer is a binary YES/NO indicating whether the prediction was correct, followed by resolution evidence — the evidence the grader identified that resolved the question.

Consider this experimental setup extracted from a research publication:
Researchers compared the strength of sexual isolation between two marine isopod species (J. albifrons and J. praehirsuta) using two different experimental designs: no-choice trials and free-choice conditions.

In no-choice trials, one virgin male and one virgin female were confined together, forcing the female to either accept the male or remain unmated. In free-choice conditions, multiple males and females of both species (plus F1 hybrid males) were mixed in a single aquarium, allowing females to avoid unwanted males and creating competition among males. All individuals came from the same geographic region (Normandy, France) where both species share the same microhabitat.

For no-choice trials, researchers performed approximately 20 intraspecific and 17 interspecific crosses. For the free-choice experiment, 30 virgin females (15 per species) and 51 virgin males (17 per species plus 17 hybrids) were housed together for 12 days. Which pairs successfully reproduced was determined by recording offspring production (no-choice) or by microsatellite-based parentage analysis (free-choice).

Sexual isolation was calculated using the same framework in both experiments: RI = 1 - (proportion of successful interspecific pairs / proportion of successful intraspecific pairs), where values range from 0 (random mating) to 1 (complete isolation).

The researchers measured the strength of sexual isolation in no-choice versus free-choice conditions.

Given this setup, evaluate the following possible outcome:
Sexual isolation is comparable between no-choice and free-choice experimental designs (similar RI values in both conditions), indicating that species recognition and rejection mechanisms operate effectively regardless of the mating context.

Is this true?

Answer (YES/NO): NO